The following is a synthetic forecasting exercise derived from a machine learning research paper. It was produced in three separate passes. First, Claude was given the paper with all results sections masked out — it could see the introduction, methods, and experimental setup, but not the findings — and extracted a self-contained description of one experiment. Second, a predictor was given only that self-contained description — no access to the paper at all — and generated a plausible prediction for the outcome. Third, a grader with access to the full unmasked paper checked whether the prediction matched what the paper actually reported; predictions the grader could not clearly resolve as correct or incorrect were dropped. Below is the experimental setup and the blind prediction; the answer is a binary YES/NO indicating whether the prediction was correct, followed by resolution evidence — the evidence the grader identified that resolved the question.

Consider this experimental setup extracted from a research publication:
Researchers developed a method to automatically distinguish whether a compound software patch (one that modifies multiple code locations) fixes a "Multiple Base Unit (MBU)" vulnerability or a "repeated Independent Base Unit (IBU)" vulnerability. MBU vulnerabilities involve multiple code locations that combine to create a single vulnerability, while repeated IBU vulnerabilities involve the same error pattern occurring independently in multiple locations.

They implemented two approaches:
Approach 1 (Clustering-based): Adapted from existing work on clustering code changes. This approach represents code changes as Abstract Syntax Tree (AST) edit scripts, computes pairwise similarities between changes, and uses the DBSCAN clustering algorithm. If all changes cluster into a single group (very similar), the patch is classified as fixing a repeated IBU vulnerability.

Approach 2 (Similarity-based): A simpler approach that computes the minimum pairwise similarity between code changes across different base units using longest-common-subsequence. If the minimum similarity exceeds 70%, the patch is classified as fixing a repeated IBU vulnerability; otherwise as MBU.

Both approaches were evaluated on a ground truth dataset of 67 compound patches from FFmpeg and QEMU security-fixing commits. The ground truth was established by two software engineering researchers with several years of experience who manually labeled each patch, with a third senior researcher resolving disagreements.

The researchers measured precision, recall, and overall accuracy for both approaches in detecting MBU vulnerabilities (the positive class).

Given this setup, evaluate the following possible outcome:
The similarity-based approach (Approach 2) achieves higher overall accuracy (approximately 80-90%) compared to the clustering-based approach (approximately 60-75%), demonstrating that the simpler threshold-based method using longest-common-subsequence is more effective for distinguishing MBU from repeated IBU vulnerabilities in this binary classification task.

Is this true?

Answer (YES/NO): YES